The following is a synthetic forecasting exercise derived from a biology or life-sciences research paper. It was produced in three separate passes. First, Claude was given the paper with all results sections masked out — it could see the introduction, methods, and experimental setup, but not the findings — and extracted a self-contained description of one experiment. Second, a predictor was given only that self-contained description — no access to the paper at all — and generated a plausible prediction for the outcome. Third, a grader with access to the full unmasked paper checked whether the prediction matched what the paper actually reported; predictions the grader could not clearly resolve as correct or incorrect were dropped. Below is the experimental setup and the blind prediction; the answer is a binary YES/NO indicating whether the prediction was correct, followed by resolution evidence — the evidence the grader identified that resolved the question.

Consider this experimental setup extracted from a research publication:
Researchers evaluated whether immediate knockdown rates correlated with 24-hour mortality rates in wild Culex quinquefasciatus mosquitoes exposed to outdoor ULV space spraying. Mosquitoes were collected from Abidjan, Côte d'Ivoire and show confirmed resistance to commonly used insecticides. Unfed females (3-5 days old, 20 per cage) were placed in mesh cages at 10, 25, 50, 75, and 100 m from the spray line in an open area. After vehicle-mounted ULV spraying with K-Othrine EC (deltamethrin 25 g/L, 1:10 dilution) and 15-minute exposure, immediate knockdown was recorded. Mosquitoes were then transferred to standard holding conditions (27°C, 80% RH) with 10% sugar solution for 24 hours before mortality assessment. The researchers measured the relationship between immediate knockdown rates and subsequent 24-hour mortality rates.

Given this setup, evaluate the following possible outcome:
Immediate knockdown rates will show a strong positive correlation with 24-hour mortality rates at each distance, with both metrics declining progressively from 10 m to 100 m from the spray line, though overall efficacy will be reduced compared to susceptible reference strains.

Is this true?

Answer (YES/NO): NO